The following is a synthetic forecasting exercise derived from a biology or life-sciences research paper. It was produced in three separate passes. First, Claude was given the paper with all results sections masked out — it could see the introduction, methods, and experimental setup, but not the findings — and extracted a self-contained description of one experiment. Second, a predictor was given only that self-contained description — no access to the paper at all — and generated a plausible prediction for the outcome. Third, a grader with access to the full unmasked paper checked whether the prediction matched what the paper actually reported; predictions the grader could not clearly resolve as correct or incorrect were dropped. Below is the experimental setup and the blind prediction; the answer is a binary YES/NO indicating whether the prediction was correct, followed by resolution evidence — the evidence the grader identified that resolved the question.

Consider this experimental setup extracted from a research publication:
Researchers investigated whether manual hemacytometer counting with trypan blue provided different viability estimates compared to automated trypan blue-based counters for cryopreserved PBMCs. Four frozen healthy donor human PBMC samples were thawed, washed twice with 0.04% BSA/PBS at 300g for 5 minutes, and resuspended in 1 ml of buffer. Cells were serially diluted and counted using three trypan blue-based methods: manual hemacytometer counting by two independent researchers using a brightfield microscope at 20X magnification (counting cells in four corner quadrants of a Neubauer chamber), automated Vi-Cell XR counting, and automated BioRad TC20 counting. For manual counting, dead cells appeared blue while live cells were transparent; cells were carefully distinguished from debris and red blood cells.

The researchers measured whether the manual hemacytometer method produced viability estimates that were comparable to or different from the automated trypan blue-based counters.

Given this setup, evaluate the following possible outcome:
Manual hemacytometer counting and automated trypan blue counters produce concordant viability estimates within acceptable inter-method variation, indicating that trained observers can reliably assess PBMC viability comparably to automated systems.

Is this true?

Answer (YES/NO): NO